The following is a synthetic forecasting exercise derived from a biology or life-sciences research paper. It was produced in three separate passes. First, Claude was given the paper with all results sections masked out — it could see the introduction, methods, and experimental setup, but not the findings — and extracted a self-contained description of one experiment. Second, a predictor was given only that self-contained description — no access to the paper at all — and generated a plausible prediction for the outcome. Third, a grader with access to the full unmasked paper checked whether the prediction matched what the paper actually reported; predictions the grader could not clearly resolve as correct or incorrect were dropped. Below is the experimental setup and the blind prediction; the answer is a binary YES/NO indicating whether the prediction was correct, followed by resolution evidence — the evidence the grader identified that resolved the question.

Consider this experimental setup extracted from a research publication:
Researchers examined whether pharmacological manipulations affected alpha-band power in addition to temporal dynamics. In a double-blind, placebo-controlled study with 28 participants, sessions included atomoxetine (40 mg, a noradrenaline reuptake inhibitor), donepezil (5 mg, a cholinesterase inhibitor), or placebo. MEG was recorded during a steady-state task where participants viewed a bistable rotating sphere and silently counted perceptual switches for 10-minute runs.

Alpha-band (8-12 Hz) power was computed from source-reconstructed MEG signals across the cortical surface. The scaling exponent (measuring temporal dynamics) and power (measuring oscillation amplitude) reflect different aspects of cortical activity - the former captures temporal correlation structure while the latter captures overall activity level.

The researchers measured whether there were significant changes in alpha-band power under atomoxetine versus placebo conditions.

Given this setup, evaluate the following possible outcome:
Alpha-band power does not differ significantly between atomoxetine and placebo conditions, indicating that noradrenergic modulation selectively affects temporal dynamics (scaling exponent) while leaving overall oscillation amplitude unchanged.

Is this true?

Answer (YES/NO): NO